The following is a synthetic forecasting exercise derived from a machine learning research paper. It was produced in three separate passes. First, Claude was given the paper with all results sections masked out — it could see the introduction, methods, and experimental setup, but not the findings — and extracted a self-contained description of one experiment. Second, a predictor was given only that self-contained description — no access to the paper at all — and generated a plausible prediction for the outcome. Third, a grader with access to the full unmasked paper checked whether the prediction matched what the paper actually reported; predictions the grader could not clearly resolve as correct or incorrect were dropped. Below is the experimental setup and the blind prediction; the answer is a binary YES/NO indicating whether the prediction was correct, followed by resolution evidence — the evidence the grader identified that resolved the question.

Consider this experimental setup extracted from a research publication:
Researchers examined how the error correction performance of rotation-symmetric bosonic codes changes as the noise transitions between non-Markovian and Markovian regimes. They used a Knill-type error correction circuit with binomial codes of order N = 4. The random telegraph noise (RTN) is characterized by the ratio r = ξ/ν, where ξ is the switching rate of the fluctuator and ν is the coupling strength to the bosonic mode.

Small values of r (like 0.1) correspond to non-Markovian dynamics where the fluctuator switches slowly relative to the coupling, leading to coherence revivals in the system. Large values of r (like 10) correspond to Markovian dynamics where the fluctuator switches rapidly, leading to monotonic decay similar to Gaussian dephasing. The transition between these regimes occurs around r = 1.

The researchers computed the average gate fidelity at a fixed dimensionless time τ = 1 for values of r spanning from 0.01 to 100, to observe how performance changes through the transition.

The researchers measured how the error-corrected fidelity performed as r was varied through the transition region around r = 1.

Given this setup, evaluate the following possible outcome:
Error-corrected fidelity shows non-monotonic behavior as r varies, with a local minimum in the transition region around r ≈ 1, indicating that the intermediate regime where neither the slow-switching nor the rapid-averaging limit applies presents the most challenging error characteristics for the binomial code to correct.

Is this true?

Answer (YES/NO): YES